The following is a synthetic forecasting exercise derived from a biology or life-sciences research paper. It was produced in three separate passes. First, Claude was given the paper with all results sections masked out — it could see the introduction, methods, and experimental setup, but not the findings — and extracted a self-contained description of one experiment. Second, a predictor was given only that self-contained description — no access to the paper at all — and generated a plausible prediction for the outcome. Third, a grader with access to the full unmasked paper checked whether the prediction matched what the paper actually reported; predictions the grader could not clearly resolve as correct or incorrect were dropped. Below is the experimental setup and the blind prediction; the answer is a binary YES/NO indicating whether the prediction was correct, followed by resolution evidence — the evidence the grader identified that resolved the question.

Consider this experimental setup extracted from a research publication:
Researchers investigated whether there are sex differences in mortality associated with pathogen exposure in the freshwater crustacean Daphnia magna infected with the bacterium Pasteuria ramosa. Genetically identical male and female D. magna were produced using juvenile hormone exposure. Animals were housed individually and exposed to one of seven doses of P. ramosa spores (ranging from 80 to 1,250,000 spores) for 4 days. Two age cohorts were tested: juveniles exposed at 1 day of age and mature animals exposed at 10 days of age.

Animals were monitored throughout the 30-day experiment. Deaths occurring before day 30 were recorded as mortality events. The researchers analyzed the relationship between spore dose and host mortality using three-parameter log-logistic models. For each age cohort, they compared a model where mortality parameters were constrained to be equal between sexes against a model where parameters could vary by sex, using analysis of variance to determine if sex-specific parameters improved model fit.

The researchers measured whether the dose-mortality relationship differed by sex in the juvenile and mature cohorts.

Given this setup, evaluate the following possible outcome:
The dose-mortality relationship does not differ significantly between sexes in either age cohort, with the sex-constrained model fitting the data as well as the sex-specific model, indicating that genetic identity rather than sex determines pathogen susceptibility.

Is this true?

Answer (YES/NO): NO